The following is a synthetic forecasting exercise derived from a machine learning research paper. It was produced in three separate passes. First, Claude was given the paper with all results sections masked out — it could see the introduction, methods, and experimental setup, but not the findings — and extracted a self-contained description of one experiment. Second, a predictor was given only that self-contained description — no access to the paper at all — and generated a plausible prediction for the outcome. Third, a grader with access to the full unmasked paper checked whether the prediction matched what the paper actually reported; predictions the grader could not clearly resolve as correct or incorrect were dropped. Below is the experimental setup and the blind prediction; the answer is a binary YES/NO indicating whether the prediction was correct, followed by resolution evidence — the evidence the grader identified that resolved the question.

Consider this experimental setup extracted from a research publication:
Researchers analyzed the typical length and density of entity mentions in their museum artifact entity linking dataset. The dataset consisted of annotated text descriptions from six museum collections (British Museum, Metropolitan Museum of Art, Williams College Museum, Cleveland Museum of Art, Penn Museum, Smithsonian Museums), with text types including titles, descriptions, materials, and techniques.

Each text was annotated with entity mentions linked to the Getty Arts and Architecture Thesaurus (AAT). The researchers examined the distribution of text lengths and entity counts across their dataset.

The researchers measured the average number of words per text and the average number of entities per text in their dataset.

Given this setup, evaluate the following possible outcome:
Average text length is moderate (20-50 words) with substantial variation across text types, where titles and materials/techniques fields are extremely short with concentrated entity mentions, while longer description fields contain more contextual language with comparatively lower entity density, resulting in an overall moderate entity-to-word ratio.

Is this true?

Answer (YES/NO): NO